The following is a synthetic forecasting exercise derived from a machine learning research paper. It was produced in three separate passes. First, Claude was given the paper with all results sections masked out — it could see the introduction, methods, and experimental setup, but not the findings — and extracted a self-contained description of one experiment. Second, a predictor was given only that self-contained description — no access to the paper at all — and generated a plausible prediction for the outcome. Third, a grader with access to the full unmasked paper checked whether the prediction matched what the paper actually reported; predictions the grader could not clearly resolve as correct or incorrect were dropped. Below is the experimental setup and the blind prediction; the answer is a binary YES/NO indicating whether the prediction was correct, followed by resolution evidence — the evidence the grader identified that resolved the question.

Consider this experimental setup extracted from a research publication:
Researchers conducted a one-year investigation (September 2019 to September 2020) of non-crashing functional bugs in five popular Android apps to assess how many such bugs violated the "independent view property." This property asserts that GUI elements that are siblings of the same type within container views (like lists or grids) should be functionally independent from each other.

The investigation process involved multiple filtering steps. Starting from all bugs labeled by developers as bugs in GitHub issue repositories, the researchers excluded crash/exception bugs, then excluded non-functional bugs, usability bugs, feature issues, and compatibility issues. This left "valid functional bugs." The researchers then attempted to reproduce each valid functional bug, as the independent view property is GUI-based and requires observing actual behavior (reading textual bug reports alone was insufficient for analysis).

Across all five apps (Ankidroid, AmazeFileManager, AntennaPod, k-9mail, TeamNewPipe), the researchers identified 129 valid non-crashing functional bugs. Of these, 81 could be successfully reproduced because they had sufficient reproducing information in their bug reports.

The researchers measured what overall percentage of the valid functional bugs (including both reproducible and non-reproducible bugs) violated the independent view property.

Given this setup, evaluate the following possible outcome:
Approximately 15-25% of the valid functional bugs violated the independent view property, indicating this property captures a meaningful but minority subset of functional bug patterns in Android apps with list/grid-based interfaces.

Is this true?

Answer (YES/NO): NO